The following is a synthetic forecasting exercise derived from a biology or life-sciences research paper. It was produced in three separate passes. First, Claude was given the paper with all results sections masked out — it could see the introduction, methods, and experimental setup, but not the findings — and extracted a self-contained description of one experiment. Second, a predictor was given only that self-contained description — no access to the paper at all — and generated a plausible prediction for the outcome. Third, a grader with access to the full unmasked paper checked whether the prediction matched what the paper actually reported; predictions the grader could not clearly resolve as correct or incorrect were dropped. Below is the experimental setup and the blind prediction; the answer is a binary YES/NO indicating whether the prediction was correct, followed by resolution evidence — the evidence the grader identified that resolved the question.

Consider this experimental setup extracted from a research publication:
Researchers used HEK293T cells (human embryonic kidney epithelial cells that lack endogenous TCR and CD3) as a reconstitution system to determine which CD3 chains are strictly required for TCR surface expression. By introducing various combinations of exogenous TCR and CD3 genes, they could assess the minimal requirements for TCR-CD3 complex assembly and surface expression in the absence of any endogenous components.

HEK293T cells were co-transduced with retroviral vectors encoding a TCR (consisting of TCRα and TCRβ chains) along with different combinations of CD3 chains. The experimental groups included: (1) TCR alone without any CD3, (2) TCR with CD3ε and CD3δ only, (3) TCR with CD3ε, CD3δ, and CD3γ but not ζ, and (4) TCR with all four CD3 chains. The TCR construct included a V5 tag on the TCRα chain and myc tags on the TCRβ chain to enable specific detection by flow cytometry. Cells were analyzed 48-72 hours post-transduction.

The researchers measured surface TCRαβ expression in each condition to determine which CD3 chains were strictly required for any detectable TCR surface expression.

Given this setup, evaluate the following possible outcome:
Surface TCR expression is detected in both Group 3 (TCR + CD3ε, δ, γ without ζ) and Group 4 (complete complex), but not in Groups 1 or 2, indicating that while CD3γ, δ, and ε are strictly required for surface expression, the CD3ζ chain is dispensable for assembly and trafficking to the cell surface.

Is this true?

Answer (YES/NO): NO